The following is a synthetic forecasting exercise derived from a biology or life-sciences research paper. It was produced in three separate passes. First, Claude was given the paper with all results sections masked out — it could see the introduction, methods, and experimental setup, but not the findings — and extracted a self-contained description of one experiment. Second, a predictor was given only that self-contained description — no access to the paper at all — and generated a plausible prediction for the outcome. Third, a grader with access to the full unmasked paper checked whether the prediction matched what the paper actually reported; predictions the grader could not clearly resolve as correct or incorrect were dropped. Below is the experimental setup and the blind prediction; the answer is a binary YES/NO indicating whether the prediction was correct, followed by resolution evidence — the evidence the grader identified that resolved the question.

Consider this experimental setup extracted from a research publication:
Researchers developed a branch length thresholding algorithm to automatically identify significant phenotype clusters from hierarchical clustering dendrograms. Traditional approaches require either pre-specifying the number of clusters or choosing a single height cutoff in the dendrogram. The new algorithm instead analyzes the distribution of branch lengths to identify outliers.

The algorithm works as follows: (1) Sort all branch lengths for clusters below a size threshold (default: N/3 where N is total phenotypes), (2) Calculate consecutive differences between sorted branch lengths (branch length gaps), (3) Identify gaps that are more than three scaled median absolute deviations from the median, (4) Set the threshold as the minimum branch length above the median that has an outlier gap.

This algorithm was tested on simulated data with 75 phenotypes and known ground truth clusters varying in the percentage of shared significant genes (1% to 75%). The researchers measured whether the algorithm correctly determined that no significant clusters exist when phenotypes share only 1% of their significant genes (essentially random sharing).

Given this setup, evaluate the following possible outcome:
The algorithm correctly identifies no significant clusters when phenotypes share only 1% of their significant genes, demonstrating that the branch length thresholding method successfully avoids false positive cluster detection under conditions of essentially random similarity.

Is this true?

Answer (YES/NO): NO